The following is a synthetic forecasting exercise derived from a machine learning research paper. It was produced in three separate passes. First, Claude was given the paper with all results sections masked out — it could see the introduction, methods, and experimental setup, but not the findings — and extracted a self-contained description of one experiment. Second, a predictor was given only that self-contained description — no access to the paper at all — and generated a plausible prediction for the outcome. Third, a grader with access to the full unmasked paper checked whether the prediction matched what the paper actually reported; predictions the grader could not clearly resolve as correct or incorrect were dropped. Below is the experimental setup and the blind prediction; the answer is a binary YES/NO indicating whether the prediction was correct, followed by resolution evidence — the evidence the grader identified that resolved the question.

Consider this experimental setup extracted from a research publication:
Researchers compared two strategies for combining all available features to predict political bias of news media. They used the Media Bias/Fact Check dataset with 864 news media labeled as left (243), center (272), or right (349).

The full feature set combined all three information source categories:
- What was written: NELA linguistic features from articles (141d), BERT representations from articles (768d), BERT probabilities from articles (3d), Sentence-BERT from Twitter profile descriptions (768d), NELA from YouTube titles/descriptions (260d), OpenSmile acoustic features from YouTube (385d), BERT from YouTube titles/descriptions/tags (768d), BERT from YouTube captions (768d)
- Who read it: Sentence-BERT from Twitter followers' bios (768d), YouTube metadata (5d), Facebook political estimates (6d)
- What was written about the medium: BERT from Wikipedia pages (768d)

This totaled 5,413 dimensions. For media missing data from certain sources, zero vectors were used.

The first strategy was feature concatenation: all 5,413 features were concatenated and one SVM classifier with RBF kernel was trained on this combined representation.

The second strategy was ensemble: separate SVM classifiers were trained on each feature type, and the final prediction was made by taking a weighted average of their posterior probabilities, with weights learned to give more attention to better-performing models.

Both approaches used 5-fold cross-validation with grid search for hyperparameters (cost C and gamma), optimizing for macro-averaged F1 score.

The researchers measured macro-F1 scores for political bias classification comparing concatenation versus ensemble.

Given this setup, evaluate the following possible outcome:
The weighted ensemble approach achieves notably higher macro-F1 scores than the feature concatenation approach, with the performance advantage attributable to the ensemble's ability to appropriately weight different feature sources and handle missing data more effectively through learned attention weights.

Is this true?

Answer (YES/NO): NO